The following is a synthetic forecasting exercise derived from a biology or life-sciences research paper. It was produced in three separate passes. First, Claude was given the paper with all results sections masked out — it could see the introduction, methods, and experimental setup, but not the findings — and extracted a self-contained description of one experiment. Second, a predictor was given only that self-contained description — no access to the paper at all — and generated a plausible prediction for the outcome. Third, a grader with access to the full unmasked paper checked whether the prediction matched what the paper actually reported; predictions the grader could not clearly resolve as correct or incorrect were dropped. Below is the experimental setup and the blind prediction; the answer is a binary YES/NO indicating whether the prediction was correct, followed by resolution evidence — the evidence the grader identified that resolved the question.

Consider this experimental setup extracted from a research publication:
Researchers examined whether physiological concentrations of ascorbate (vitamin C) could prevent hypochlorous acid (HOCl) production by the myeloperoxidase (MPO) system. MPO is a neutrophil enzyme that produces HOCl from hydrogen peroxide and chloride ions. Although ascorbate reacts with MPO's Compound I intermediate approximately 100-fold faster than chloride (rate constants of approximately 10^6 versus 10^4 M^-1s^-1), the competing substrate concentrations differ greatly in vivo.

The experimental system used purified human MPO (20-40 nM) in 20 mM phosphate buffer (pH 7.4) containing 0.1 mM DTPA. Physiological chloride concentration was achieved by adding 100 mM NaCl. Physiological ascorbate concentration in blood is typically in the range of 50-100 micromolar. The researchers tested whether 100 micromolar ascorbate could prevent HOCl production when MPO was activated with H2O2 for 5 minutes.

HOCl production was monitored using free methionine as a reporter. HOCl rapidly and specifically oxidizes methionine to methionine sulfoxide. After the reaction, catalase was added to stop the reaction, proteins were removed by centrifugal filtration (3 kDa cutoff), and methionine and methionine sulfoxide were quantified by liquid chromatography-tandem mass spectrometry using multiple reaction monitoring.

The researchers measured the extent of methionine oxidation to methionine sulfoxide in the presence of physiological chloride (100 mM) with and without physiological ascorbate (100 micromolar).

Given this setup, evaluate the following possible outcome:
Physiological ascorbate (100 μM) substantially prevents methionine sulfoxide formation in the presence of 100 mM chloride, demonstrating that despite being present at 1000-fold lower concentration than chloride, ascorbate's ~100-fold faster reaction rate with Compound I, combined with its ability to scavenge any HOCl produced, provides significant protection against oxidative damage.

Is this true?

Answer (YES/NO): NO